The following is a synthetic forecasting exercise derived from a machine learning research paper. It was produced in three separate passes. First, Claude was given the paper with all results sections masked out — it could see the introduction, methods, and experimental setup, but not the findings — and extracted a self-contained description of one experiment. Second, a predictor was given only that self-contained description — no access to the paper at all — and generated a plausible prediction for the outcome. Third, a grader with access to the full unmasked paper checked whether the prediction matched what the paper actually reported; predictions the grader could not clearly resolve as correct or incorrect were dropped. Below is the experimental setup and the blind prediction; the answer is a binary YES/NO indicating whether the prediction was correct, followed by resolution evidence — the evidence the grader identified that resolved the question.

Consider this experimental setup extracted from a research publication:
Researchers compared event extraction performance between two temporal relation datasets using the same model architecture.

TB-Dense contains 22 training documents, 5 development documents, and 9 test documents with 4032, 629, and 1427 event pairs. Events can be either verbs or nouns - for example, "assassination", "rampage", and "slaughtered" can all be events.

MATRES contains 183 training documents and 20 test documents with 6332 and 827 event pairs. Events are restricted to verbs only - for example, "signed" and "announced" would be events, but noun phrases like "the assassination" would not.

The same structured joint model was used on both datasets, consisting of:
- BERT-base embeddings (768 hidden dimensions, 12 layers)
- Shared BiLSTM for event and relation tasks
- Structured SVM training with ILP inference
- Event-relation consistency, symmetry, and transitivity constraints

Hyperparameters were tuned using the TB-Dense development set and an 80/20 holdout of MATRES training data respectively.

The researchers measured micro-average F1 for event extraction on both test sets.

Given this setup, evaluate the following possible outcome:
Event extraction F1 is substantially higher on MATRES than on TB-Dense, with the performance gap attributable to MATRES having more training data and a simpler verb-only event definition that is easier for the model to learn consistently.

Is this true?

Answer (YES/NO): NO